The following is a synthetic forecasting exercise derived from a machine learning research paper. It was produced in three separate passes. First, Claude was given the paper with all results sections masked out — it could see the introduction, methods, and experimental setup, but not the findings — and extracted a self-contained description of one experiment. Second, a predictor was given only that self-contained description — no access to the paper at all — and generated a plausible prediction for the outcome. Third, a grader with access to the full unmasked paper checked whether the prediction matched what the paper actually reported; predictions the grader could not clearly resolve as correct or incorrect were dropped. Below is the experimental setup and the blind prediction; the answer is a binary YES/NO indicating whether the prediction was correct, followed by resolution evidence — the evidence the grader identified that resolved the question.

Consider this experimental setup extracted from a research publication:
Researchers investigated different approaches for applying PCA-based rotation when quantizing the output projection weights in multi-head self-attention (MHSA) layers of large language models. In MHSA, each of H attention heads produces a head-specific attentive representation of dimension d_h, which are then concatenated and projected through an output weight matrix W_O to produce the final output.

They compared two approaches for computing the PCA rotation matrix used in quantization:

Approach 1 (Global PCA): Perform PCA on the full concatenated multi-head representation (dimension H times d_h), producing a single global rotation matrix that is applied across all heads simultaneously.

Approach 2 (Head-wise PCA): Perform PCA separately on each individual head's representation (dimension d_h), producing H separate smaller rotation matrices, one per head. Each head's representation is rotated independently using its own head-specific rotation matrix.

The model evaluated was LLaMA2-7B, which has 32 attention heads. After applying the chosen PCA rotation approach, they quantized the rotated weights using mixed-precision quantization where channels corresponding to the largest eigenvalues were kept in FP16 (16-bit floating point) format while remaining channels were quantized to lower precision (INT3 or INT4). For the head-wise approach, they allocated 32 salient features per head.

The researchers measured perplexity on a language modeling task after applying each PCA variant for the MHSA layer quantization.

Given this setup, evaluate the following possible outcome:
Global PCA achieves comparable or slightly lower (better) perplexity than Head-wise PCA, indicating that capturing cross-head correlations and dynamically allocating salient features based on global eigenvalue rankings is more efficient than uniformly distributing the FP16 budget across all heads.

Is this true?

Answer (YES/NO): NO